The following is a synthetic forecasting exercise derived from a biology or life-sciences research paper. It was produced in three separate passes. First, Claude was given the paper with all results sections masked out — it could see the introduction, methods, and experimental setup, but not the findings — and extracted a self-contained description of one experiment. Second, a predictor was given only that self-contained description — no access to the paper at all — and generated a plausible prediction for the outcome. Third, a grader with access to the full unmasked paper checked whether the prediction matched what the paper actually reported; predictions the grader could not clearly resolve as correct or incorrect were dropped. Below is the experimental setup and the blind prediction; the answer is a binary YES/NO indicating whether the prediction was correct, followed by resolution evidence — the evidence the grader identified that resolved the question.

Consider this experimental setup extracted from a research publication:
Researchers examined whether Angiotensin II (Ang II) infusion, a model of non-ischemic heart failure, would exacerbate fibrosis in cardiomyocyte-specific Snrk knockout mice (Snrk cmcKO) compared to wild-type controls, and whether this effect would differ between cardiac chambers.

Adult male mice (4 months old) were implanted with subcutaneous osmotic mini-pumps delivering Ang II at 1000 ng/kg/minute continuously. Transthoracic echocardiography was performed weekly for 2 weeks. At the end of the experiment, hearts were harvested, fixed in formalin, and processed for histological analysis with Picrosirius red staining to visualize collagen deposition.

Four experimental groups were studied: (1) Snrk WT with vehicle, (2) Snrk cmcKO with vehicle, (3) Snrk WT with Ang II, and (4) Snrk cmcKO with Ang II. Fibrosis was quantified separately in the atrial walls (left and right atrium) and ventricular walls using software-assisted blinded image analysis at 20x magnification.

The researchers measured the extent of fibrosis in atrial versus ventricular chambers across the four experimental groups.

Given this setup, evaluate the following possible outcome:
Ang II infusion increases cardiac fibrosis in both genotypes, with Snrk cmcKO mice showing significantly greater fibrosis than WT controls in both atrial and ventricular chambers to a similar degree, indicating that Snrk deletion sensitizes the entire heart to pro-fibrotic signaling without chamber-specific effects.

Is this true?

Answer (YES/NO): NO